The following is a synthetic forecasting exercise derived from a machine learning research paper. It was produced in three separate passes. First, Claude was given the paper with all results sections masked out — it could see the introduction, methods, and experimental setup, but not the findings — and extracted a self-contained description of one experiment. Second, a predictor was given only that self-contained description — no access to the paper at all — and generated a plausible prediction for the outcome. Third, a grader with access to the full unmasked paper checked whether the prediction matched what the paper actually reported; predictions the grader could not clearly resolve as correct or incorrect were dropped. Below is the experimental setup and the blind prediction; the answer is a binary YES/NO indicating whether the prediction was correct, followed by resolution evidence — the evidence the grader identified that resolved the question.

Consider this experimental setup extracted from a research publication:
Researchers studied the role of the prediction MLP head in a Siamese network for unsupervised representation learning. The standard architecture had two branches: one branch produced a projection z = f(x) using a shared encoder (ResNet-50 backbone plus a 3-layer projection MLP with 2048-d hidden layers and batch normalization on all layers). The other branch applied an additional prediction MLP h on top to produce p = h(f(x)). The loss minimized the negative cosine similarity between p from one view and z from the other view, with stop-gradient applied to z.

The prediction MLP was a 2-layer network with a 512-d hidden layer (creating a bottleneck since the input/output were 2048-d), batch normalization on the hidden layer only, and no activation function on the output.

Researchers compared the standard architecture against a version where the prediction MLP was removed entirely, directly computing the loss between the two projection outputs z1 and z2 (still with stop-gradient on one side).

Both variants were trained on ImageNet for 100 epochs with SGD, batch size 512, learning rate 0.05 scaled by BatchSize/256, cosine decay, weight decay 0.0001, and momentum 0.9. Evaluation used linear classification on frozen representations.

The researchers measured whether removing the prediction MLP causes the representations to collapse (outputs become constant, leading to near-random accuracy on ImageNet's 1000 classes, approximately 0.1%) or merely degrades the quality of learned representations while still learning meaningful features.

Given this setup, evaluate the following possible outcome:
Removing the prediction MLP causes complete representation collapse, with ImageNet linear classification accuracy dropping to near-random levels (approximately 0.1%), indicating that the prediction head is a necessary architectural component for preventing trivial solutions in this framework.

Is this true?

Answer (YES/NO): YES